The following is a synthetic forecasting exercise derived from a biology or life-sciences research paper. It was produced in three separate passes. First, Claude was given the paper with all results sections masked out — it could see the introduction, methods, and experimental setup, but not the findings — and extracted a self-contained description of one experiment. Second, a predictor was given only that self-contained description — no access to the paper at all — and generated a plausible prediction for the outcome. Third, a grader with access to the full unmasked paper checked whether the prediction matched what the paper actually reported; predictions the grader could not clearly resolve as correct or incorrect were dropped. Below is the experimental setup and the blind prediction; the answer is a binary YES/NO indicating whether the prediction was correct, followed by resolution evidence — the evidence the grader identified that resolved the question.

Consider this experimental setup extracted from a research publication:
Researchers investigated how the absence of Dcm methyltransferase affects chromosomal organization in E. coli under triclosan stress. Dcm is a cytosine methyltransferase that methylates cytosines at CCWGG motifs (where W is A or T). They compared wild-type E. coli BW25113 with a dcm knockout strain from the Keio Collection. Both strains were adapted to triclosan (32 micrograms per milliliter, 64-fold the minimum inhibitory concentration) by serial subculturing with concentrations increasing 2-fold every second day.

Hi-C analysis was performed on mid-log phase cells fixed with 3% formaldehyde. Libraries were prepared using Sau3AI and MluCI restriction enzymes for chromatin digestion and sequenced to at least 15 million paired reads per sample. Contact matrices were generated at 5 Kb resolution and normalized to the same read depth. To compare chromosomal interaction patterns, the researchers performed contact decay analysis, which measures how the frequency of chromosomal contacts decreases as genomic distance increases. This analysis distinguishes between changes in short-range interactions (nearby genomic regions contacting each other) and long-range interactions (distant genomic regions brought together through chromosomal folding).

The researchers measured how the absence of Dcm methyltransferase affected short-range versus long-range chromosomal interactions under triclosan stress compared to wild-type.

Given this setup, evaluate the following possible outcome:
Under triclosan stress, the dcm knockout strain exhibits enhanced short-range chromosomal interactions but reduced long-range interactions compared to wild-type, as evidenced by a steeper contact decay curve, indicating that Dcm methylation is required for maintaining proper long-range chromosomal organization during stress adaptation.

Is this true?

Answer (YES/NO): YES